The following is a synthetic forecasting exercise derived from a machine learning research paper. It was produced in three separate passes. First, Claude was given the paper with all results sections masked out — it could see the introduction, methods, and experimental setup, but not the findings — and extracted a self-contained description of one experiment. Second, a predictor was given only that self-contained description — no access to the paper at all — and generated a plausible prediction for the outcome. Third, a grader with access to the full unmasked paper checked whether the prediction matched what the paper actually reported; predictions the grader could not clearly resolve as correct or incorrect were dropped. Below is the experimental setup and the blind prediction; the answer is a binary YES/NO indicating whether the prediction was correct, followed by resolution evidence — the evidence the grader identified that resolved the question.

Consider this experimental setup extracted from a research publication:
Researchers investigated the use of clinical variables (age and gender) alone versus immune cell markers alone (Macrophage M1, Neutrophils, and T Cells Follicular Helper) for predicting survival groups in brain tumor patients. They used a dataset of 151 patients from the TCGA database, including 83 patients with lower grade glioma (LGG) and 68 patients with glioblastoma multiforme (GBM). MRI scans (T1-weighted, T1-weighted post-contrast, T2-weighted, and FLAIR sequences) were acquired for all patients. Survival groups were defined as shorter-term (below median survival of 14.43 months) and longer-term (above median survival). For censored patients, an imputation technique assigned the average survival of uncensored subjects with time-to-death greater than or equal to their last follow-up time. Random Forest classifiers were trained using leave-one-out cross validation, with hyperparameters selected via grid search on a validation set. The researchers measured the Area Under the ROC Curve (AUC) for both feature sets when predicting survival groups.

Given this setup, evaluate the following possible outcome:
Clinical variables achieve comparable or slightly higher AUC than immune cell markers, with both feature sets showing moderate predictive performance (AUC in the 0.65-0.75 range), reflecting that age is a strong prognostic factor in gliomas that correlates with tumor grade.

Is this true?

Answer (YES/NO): NO